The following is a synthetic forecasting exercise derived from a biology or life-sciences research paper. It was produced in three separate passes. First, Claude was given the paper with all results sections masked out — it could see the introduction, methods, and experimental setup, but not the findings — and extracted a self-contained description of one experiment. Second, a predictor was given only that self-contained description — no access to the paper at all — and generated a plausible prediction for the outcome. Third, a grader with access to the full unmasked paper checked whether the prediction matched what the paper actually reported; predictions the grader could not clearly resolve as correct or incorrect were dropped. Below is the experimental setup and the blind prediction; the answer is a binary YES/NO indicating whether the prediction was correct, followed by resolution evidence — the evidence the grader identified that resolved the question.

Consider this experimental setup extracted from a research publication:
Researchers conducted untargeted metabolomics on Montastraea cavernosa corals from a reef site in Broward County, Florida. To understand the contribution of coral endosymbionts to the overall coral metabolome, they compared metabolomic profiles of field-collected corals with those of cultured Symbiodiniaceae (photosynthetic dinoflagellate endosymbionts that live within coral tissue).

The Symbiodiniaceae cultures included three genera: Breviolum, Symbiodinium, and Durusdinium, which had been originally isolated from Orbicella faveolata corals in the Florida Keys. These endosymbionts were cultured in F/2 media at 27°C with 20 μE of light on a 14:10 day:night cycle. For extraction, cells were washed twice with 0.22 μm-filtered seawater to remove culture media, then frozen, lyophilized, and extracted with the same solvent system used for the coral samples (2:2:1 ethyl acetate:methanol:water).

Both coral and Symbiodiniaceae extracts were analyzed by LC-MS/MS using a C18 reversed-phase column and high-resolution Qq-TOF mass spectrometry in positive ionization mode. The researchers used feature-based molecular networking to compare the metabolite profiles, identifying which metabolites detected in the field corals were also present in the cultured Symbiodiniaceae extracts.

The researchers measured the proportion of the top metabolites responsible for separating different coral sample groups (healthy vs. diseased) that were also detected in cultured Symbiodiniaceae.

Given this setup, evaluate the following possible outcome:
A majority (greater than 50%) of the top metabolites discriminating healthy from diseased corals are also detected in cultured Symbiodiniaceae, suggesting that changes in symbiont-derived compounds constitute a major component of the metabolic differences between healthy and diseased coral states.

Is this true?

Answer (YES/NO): NO